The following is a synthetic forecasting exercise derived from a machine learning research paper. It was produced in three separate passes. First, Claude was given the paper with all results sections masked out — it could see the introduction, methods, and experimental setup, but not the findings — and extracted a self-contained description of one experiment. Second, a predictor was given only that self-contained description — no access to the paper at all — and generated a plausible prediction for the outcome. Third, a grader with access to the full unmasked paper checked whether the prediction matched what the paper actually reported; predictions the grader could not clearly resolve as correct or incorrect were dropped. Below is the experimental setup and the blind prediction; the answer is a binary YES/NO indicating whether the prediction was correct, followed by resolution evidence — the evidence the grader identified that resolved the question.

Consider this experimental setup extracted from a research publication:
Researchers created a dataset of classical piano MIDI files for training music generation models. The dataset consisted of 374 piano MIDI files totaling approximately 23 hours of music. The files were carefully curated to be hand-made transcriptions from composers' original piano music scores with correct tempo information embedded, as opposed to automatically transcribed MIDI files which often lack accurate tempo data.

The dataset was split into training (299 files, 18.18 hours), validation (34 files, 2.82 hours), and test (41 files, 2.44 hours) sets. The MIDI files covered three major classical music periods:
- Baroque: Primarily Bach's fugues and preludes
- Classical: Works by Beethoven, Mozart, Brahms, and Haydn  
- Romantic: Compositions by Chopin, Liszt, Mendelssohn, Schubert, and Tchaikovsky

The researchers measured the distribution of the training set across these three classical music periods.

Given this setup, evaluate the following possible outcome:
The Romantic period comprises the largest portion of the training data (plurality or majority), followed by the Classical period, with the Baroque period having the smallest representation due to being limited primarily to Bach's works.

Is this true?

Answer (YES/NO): YES